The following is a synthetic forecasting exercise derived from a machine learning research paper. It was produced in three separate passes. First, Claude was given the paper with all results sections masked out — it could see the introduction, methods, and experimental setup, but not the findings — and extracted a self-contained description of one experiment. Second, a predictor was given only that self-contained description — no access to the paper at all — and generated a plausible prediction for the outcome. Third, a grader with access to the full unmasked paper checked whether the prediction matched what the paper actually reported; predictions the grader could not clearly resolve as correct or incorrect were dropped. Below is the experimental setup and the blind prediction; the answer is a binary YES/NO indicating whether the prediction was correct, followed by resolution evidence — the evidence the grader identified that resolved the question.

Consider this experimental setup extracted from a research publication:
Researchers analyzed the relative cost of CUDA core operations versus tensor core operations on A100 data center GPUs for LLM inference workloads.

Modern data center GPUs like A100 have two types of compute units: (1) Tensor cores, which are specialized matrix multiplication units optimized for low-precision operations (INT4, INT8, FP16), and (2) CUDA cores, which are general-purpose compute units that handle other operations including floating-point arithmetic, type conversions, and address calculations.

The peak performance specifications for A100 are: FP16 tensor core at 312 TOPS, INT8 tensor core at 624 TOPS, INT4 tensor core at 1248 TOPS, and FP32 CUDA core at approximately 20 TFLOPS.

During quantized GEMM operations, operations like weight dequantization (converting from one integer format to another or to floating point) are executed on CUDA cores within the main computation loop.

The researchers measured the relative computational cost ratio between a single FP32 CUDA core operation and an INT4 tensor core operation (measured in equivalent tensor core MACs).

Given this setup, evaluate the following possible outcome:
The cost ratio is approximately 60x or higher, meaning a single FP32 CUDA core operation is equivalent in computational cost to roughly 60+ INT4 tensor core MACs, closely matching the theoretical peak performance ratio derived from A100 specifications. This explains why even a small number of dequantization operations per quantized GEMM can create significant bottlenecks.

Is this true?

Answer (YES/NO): NO